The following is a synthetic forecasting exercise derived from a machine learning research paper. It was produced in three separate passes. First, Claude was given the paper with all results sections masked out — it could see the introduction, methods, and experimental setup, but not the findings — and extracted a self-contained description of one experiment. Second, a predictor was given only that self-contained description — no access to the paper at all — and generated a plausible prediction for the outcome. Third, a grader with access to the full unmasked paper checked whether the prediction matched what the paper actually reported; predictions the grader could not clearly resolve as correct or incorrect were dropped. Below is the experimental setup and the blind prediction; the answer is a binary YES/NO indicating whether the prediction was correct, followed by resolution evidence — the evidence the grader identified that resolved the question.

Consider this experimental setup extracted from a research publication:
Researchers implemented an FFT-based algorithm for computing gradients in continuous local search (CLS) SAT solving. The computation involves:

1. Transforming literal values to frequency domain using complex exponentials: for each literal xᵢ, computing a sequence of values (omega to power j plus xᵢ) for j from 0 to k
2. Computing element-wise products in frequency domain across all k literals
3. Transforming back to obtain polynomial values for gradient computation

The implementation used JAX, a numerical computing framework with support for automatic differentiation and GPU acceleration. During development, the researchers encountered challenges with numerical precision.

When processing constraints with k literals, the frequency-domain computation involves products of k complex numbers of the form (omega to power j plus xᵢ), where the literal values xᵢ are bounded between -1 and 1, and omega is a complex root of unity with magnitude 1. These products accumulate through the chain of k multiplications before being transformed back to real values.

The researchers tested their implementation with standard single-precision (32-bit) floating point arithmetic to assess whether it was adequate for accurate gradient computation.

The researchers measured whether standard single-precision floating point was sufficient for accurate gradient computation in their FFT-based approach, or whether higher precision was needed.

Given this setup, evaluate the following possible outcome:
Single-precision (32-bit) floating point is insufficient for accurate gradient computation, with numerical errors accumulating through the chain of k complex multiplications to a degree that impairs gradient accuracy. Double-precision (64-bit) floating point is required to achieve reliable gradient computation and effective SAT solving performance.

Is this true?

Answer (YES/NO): YES